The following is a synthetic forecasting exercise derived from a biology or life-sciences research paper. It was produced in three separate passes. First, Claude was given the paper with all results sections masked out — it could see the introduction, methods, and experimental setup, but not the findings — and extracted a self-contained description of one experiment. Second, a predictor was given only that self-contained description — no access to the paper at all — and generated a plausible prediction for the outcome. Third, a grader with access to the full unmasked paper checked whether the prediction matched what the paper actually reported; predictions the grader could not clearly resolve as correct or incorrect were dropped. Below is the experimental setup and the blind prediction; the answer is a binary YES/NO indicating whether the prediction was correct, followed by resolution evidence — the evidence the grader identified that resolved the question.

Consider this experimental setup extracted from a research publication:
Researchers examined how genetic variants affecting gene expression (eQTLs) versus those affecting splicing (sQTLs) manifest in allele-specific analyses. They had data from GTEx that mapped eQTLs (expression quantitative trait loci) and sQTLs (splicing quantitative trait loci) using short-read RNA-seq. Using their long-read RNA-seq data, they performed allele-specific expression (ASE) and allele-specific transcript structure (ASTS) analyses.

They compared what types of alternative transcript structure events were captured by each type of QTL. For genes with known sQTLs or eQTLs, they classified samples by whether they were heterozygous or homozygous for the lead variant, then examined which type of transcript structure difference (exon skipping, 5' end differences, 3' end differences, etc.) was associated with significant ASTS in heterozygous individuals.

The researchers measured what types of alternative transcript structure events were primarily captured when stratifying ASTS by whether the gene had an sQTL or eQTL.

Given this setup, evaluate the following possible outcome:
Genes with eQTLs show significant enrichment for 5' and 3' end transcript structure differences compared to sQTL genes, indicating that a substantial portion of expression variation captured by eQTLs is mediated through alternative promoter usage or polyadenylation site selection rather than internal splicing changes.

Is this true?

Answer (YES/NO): NO